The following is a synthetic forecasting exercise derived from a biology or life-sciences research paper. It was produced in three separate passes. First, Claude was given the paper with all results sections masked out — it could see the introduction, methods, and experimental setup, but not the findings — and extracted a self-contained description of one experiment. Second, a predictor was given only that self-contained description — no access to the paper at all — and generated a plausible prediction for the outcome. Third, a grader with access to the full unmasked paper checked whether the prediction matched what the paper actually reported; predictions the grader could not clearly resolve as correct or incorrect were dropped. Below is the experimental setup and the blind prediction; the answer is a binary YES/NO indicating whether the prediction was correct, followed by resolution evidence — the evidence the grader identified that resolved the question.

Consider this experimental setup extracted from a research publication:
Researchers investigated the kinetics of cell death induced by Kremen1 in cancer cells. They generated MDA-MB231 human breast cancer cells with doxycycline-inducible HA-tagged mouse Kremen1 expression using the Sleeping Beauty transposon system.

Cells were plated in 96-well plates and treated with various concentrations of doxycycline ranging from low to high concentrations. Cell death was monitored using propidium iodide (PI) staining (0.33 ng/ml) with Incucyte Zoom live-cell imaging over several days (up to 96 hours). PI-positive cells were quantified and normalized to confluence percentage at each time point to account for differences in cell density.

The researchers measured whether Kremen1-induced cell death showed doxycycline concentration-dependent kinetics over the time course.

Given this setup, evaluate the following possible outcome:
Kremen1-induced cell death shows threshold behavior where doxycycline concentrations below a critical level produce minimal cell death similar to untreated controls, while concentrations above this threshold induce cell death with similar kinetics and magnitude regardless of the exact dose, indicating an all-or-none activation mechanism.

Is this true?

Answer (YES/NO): NO